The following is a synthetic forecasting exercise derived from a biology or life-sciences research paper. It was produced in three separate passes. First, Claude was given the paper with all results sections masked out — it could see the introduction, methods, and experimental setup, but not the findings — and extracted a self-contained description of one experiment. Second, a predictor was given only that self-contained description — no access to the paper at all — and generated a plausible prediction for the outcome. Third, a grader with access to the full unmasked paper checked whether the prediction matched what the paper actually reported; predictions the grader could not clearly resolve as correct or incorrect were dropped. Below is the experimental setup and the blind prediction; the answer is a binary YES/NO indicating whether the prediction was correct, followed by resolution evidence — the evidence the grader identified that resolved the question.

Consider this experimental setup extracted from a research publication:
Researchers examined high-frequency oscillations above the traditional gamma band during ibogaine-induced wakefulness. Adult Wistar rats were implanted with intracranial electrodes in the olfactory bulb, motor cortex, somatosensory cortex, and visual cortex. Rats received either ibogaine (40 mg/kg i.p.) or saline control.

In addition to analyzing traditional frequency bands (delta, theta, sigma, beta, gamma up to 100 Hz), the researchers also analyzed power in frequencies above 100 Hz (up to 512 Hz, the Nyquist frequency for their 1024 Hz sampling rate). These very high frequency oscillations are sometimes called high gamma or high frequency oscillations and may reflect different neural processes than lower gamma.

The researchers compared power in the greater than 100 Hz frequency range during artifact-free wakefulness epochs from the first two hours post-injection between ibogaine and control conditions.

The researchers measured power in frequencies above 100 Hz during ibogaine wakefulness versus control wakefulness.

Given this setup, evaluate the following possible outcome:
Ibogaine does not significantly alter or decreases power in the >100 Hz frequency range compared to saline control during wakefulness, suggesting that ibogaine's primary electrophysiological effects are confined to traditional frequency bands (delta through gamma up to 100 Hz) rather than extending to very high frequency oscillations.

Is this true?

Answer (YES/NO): YES